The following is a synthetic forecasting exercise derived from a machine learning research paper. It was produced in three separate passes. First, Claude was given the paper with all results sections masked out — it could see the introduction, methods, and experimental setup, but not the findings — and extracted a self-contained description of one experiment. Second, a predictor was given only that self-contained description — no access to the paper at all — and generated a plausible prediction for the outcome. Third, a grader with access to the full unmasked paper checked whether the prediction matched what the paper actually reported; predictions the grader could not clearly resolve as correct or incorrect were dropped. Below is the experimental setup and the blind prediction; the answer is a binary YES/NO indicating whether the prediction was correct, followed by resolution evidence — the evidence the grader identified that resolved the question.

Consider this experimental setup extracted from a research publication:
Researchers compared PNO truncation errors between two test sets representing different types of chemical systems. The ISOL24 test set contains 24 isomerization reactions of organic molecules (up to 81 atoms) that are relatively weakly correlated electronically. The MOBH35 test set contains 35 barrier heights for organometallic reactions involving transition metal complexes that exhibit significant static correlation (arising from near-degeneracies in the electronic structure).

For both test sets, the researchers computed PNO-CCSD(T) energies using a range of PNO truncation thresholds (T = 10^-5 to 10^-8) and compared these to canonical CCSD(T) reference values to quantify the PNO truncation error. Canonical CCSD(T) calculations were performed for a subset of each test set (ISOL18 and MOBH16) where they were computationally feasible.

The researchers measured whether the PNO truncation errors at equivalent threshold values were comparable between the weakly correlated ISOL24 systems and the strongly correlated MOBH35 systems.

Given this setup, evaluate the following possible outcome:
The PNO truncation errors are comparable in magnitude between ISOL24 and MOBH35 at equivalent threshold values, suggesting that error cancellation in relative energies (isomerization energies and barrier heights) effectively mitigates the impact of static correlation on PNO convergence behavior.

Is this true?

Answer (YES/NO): NO